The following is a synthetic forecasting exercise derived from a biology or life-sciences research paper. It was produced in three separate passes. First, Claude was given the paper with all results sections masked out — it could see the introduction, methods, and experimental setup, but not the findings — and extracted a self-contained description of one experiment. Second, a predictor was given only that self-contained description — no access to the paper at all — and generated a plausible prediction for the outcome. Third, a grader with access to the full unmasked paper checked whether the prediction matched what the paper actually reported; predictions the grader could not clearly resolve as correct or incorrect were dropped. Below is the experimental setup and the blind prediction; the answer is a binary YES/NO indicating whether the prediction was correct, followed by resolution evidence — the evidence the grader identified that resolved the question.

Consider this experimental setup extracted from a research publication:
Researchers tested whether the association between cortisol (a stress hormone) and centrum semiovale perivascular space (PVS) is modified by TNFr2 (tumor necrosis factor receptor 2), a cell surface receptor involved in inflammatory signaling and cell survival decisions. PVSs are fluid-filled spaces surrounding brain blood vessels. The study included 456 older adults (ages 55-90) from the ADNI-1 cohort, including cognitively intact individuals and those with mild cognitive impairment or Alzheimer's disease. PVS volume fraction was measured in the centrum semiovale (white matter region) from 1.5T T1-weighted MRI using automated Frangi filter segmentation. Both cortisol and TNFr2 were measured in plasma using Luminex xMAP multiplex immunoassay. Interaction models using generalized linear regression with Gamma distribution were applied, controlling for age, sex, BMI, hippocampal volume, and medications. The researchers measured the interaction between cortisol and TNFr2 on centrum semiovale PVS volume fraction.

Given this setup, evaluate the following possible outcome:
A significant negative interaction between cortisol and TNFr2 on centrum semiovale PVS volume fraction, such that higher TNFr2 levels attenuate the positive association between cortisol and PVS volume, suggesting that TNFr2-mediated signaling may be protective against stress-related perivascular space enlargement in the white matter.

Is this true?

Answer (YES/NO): YES